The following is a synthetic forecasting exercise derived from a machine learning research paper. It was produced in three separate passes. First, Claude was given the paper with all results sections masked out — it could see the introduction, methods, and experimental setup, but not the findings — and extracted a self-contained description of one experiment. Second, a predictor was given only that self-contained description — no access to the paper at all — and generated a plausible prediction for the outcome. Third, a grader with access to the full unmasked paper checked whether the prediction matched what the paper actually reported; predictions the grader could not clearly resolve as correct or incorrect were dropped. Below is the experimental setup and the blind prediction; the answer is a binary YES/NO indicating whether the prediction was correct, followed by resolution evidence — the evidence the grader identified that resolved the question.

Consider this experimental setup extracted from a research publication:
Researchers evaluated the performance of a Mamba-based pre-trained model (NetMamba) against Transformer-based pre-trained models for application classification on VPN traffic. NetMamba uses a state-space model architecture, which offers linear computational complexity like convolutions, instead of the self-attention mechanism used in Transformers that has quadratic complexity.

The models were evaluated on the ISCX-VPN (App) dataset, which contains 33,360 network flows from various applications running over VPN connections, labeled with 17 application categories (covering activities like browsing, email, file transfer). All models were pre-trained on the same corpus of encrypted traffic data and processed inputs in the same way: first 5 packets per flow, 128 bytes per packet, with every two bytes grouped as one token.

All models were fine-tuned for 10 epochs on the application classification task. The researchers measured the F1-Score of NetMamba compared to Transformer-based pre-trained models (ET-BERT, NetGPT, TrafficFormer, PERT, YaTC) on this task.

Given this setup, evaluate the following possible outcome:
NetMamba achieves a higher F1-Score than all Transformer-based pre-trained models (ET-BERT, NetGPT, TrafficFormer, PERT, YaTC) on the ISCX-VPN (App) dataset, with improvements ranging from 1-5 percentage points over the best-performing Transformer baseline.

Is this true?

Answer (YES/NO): NO